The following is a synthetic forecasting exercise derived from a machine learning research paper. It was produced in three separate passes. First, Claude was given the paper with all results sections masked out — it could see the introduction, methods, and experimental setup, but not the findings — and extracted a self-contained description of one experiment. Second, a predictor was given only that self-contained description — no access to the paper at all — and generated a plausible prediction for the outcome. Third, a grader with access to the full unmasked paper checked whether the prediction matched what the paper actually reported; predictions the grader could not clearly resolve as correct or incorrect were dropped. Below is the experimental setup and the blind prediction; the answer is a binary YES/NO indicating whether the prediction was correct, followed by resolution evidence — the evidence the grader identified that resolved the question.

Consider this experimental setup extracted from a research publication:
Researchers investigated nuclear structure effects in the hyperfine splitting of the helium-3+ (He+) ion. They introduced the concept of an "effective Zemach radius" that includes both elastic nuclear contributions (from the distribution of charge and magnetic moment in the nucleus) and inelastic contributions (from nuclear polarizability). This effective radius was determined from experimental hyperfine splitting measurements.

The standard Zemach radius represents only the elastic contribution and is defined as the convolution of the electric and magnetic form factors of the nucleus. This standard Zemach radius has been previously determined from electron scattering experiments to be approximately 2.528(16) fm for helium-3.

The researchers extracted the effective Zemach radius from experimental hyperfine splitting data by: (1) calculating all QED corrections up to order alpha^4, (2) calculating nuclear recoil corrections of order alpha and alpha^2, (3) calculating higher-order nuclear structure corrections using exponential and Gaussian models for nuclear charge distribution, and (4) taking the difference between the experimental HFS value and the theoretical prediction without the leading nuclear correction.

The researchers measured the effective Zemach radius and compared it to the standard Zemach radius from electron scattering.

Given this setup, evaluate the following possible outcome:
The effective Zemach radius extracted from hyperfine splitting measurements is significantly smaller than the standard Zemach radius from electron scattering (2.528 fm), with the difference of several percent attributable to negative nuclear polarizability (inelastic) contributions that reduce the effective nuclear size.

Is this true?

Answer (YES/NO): NO